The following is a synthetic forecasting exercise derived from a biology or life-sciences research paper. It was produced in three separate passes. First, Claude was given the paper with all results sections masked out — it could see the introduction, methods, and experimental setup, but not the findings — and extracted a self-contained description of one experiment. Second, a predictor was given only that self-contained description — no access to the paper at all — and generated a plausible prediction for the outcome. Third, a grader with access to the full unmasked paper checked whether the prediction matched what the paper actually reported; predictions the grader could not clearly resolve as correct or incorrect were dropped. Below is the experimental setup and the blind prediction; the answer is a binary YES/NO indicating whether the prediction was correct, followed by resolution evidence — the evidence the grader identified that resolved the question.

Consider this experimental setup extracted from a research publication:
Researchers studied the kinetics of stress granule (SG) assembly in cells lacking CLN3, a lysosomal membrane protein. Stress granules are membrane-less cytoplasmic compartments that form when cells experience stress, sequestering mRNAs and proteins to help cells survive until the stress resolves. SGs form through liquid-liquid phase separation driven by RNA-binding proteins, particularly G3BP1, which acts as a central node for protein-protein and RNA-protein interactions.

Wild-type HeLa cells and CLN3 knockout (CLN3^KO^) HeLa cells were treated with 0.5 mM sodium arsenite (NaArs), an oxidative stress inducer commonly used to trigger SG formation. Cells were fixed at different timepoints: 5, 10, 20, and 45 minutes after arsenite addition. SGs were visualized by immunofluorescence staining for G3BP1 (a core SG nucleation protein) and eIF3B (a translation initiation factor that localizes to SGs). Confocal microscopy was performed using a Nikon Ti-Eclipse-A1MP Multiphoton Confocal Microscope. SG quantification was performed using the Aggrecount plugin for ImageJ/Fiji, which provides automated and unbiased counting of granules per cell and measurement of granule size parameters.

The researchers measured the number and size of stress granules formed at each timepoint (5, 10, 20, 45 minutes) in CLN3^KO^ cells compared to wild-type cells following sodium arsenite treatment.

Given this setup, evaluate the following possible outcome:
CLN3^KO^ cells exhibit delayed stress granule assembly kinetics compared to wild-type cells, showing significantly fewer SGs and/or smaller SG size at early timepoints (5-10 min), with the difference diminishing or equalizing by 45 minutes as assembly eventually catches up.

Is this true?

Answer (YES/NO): NO